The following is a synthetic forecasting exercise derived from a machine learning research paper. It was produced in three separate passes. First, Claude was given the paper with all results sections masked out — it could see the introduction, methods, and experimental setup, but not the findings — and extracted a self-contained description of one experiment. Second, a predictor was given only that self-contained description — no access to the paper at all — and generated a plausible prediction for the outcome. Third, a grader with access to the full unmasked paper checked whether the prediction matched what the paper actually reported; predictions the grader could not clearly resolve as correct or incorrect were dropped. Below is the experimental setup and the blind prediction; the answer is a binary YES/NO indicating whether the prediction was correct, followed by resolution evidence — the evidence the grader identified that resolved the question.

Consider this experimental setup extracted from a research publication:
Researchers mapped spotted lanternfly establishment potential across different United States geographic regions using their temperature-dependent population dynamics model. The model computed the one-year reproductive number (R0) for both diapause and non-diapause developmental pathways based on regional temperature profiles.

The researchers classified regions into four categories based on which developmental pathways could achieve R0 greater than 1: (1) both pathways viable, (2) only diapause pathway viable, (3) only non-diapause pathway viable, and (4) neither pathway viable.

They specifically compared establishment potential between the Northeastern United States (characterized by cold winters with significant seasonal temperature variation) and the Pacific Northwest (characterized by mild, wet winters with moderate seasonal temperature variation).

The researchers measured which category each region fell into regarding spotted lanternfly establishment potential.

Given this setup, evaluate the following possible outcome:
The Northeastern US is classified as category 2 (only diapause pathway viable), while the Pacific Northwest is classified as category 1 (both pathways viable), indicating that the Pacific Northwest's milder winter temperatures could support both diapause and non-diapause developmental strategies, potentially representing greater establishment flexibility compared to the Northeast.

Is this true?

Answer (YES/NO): NO